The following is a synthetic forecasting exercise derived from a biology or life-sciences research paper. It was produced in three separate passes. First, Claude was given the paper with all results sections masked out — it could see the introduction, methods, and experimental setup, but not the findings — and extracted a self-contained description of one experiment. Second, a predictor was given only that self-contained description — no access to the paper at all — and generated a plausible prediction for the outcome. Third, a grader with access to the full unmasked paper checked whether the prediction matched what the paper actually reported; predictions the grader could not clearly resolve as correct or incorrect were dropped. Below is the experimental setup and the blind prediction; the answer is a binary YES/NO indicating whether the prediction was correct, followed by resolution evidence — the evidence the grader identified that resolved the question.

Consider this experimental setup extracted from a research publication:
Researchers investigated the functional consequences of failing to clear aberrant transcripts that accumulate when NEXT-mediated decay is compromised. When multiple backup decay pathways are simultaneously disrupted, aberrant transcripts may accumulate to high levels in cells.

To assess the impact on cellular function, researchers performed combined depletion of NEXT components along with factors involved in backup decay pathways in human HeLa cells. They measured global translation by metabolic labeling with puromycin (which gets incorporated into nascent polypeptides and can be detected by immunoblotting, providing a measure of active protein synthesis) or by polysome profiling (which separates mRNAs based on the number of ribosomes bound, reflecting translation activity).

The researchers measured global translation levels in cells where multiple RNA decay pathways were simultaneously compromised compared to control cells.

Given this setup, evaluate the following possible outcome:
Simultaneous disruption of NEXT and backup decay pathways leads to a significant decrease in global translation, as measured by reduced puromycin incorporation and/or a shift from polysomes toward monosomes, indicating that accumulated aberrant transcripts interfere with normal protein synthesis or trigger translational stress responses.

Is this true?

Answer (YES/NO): YES